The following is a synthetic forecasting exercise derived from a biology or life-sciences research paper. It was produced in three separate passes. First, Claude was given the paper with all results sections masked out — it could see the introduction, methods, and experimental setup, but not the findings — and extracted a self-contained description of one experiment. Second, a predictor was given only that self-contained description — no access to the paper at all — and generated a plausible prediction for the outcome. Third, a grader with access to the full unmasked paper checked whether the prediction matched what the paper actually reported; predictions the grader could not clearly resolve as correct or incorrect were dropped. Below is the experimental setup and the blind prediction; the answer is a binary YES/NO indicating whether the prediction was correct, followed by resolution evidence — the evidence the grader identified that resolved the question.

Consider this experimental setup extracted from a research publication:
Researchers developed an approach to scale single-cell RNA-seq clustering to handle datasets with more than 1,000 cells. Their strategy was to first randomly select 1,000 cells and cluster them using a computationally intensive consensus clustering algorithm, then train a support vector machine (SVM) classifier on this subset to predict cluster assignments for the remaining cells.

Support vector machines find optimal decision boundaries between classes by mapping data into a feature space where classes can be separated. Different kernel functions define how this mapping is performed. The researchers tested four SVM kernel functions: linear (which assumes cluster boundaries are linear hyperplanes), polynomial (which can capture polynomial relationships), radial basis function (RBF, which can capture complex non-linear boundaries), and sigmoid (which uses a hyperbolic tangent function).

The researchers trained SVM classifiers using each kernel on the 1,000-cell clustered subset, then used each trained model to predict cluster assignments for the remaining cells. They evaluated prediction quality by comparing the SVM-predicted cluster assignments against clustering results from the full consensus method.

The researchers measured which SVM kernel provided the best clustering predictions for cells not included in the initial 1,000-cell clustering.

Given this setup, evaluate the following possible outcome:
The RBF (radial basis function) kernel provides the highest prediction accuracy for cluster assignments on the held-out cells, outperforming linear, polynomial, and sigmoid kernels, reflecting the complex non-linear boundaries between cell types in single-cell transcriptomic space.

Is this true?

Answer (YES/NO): NO